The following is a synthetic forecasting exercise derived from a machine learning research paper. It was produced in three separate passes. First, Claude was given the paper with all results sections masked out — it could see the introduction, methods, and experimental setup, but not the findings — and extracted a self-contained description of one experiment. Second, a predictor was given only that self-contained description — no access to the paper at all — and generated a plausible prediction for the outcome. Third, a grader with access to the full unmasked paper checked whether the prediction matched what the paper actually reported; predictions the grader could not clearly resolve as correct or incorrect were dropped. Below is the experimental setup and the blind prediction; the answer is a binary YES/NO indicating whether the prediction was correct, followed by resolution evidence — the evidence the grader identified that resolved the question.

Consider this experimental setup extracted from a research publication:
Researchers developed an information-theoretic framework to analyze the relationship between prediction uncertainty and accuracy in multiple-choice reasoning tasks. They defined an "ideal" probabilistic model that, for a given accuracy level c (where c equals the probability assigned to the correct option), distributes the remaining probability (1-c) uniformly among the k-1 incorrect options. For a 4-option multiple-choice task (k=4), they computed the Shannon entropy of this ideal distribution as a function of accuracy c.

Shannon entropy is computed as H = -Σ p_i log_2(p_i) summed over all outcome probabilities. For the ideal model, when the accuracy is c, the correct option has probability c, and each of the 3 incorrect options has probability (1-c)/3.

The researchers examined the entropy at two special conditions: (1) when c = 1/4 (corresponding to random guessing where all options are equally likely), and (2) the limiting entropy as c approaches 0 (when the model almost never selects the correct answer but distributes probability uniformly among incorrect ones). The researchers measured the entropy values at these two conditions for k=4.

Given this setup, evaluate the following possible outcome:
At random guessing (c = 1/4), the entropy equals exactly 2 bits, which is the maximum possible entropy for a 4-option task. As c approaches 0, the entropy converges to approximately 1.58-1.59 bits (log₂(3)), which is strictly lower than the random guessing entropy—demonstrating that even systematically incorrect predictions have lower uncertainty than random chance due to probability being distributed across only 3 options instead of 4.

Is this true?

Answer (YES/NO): YES